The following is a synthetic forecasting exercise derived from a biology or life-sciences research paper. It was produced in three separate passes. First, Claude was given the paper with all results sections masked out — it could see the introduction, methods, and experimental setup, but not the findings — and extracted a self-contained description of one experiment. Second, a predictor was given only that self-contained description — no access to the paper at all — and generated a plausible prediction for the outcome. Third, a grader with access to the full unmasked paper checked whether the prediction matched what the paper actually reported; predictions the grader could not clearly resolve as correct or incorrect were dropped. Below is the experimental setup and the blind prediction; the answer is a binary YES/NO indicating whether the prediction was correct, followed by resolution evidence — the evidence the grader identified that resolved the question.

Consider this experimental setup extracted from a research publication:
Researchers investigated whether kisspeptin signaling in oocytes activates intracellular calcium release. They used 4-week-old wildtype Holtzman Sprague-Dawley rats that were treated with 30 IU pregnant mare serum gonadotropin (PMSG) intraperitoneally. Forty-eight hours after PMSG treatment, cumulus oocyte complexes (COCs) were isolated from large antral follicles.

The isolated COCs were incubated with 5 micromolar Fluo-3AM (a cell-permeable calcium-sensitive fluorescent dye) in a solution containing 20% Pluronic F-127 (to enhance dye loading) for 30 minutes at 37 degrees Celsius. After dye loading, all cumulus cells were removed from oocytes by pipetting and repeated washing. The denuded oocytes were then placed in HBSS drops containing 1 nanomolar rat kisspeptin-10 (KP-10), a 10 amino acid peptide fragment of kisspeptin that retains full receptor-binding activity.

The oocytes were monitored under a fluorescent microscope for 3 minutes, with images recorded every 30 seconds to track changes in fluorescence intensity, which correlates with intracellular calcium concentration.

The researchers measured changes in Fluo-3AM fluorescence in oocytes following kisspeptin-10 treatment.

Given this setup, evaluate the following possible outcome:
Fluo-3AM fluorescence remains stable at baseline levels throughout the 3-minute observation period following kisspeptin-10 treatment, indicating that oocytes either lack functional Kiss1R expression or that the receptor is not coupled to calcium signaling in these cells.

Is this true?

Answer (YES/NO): NO